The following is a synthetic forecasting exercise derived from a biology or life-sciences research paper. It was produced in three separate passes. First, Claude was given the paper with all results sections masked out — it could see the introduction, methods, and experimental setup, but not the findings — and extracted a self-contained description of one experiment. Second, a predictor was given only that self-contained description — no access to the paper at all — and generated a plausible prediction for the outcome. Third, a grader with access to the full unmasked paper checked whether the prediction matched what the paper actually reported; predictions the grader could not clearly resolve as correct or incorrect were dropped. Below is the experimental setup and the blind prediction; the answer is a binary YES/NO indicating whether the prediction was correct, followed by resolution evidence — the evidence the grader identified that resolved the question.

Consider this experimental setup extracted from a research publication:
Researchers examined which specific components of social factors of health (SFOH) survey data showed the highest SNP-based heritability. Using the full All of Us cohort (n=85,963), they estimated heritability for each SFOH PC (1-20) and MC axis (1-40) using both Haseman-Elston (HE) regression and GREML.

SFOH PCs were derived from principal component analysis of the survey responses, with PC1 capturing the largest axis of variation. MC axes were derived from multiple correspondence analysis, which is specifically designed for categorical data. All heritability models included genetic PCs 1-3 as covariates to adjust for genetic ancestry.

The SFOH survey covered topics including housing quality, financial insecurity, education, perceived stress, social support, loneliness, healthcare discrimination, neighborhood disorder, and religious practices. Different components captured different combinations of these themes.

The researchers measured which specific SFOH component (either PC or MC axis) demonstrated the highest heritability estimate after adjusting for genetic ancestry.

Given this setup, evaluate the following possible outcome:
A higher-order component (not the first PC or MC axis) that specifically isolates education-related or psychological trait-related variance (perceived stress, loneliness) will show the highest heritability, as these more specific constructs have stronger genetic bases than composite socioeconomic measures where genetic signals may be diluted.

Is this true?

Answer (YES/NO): NO